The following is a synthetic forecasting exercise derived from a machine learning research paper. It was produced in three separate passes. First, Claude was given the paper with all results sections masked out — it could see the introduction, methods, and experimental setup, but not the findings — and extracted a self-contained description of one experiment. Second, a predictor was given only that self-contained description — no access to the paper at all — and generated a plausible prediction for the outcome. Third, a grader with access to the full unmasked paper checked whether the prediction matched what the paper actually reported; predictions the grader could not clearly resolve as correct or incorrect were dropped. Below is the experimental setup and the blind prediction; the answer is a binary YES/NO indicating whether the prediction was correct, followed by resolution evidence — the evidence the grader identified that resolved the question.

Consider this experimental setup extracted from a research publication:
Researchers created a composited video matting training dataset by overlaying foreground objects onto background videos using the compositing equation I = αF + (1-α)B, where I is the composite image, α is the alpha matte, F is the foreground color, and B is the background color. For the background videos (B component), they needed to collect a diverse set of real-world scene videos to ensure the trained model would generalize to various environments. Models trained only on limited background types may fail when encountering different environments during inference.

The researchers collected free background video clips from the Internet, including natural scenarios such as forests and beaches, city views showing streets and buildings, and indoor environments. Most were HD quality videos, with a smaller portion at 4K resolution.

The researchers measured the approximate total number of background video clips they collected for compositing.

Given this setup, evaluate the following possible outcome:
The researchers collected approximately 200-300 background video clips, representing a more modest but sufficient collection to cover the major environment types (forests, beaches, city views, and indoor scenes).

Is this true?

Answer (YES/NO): NO